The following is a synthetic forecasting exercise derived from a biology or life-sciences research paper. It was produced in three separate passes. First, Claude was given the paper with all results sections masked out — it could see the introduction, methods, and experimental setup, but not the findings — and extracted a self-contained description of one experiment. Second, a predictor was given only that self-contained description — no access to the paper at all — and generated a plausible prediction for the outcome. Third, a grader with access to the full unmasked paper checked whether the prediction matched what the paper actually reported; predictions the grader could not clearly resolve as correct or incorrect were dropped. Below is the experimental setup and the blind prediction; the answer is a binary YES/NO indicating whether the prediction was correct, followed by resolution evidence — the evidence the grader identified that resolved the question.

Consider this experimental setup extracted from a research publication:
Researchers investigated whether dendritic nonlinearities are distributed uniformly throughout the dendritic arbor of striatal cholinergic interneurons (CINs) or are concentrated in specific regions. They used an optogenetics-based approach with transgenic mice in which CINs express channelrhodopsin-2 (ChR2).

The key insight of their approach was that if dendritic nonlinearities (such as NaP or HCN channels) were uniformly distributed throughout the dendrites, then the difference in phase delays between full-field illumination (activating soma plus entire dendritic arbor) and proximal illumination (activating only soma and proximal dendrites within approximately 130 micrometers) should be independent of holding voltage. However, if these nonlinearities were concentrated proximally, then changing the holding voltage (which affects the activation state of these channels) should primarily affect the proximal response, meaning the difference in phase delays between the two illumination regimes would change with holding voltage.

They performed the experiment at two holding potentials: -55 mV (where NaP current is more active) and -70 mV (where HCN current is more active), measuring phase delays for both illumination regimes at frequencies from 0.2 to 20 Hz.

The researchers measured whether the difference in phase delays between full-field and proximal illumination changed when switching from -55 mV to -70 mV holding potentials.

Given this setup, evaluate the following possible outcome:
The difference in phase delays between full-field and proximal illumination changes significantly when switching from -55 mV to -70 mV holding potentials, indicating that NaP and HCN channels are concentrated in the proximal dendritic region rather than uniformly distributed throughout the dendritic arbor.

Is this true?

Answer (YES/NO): YES